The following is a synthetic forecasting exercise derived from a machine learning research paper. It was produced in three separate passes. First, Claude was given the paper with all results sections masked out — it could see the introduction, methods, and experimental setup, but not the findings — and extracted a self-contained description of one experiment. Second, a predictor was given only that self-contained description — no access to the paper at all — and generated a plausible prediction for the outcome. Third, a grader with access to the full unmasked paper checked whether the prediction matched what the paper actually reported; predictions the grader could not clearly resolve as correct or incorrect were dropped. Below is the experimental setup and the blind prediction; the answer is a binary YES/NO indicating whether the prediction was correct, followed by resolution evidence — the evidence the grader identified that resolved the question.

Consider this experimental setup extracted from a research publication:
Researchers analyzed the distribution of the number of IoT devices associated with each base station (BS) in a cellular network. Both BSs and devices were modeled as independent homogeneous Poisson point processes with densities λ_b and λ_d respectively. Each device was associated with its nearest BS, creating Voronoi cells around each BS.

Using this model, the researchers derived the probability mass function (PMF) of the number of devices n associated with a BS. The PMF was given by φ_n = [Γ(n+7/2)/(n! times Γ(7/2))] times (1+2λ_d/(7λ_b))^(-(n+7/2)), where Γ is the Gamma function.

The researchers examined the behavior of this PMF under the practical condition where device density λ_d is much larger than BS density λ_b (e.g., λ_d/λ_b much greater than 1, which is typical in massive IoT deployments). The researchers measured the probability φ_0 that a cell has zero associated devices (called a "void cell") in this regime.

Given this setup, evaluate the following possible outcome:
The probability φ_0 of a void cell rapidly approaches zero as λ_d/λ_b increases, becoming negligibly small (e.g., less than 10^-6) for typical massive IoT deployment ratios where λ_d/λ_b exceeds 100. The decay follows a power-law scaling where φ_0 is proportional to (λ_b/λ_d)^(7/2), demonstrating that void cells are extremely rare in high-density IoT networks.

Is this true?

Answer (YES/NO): YES